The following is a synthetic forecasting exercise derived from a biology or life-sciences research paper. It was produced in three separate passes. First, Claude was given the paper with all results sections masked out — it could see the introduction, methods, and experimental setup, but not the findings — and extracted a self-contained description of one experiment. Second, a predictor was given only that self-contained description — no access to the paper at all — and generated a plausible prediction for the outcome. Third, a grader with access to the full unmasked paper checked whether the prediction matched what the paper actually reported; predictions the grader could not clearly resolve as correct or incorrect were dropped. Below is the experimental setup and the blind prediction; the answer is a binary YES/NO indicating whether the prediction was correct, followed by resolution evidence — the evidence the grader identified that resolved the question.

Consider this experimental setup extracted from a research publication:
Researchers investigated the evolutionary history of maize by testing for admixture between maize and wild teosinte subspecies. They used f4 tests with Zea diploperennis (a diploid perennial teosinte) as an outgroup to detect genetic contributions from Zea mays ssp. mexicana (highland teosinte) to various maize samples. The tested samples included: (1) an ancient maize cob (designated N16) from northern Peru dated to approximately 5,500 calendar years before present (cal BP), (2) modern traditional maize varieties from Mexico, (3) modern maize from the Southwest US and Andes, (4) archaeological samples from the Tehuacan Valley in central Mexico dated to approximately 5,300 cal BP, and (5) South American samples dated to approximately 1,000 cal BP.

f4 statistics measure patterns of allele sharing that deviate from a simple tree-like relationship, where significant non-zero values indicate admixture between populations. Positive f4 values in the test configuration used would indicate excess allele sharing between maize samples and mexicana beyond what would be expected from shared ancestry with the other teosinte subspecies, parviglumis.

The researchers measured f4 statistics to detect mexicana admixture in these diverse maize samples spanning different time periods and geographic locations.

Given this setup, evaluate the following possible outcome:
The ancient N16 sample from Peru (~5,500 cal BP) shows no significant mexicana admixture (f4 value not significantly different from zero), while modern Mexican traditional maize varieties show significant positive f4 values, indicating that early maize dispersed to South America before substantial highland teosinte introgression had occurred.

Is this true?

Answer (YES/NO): YES